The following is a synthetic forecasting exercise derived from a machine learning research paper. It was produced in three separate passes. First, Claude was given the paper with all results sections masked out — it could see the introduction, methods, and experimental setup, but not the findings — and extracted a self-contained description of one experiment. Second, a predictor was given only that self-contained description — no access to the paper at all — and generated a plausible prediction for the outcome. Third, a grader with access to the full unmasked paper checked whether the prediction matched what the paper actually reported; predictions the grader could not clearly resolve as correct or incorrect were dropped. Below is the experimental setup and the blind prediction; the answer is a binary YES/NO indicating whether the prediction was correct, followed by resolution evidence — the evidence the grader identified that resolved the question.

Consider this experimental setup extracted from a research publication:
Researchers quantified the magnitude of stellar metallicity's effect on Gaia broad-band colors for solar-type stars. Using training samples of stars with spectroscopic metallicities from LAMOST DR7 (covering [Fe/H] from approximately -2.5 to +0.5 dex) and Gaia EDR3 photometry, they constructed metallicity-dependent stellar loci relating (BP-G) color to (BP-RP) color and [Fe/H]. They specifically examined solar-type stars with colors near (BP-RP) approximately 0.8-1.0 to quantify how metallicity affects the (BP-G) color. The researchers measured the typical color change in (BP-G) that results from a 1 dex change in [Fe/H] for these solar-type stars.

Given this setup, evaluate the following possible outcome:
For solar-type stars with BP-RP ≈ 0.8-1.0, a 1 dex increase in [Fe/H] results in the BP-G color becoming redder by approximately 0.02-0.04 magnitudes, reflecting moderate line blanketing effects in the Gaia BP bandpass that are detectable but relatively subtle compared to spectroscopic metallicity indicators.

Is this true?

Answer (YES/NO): NO